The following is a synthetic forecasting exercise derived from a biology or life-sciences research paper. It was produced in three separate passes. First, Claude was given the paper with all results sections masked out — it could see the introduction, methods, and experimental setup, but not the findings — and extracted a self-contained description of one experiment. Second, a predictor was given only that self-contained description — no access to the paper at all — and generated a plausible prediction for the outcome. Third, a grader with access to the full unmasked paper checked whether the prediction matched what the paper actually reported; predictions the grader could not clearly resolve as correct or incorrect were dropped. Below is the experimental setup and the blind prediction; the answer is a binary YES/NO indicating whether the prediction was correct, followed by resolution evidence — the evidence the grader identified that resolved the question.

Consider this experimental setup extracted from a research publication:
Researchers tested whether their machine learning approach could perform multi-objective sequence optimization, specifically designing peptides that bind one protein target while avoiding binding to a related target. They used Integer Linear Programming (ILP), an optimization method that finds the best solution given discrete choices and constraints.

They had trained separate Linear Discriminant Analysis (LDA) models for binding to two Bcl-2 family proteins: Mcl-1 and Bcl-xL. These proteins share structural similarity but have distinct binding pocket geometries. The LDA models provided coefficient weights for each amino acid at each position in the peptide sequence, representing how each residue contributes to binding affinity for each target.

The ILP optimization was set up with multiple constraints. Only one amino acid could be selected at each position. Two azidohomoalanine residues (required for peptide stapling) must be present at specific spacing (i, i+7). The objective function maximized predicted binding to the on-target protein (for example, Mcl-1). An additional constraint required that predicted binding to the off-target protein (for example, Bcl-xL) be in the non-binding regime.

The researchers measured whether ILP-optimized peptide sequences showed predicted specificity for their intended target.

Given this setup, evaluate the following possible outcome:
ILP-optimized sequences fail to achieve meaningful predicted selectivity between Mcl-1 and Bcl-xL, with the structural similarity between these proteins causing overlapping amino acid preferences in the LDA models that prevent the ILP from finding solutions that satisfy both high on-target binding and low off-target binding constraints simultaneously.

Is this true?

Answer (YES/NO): NO